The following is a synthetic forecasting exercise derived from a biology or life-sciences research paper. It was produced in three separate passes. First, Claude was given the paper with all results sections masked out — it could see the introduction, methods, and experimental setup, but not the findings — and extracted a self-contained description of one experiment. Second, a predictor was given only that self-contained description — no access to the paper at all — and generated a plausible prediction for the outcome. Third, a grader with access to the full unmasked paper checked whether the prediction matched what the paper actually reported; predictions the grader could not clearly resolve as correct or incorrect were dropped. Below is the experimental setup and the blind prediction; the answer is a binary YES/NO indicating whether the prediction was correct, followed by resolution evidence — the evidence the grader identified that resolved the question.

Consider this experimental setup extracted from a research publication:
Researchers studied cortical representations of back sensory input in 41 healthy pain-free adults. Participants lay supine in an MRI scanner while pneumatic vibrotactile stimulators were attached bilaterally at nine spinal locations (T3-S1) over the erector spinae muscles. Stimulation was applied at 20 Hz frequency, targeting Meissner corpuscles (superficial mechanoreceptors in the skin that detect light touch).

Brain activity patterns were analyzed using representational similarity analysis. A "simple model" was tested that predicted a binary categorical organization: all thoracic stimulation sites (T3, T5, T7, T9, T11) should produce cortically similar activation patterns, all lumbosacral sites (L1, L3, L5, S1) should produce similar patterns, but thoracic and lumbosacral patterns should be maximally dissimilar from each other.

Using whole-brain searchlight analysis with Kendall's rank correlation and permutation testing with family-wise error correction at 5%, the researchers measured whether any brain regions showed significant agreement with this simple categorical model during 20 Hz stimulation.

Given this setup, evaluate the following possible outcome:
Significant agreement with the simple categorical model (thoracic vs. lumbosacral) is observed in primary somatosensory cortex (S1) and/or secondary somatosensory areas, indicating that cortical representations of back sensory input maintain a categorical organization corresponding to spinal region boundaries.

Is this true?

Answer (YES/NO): NO